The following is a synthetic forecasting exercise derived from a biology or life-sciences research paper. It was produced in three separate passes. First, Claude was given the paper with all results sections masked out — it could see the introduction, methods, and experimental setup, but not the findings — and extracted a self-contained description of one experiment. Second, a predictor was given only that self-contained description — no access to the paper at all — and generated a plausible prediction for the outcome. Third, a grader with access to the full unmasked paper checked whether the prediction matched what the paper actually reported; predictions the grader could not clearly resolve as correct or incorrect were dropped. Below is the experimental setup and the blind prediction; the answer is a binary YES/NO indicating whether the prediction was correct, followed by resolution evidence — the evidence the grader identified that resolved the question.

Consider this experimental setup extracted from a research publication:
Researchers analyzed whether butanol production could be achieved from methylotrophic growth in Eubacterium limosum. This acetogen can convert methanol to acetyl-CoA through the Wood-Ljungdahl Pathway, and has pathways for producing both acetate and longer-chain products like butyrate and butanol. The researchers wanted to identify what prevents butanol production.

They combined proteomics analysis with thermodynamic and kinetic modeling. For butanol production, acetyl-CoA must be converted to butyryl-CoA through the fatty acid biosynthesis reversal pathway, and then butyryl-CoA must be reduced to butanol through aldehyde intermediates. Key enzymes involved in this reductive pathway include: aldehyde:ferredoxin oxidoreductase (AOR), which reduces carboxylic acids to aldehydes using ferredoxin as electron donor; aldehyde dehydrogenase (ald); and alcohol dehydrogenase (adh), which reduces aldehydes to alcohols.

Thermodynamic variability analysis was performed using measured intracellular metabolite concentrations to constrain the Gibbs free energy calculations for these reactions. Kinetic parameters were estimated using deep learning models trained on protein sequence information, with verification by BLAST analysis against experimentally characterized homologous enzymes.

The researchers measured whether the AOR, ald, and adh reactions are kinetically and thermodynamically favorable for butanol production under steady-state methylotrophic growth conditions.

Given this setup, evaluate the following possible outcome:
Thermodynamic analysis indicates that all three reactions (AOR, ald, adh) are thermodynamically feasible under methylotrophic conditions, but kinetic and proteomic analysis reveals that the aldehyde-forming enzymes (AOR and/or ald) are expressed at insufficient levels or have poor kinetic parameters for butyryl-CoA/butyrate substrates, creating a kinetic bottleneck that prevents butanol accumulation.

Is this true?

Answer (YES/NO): NO